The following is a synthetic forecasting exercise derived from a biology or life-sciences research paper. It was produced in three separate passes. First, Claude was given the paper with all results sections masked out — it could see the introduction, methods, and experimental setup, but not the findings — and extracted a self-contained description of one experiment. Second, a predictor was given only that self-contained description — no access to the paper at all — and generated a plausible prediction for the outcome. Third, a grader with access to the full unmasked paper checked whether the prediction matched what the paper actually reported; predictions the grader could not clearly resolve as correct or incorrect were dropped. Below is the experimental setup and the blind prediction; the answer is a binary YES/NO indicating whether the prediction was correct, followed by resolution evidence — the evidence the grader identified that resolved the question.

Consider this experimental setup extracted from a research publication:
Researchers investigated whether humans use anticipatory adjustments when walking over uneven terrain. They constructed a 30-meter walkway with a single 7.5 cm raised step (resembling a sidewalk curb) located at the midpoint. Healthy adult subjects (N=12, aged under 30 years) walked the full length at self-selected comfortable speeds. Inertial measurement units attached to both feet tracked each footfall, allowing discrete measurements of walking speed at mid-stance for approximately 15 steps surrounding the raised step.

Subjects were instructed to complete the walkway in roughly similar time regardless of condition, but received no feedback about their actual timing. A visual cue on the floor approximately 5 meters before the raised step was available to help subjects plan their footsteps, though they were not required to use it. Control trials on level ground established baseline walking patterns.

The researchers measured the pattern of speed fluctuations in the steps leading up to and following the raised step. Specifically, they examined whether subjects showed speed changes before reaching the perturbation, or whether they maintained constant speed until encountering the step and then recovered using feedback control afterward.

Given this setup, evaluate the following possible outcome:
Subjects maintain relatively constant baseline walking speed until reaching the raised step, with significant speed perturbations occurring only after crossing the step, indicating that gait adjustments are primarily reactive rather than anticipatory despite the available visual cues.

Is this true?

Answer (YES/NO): NO